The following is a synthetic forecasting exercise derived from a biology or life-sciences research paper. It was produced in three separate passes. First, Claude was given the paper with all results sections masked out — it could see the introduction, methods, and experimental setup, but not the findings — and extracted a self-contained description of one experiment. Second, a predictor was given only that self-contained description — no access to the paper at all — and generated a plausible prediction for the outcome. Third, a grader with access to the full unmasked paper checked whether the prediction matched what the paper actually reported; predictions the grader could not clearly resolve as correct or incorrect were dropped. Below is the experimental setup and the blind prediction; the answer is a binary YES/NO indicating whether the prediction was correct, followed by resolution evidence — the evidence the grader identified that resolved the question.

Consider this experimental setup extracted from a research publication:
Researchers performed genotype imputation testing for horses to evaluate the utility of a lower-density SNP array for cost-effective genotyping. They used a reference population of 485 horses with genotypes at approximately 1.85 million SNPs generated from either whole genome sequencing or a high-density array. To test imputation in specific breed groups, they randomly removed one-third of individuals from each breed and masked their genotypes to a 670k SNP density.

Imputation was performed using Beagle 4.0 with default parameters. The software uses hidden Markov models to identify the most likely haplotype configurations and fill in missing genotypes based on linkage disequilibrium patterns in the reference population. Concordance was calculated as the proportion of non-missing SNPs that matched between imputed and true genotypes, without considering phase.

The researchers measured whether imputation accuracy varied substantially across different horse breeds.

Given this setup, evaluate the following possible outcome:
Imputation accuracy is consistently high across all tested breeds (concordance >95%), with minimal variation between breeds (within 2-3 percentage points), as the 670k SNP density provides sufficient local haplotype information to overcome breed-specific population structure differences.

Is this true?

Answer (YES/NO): YES